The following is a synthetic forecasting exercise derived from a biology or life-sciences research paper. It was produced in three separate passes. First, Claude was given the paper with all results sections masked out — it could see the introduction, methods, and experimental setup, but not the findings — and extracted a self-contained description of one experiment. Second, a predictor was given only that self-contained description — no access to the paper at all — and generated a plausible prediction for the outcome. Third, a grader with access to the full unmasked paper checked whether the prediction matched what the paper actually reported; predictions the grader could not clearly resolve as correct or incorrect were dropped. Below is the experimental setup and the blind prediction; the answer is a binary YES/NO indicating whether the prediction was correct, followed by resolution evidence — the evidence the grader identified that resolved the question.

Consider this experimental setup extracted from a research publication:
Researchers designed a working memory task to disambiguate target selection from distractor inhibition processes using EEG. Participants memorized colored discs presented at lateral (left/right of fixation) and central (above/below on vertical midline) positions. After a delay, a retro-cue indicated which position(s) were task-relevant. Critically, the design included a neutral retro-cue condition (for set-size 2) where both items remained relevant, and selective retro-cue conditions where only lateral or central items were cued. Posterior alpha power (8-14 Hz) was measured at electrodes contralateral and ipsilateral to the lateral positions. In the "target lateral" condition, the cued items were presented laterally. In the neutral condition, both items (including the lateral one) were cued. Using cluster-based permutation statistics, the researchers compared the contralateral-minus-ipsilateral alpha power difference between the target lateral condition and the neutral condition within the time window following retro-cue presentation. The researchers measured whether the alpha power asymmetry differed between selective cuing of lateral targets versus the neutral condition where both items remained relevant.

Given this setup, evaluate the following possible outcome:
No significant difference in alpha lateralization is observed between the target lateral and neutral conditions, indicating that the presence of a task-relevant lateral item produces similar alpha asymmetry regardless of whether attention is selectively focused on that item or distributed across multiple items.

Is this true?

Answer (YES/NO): YES